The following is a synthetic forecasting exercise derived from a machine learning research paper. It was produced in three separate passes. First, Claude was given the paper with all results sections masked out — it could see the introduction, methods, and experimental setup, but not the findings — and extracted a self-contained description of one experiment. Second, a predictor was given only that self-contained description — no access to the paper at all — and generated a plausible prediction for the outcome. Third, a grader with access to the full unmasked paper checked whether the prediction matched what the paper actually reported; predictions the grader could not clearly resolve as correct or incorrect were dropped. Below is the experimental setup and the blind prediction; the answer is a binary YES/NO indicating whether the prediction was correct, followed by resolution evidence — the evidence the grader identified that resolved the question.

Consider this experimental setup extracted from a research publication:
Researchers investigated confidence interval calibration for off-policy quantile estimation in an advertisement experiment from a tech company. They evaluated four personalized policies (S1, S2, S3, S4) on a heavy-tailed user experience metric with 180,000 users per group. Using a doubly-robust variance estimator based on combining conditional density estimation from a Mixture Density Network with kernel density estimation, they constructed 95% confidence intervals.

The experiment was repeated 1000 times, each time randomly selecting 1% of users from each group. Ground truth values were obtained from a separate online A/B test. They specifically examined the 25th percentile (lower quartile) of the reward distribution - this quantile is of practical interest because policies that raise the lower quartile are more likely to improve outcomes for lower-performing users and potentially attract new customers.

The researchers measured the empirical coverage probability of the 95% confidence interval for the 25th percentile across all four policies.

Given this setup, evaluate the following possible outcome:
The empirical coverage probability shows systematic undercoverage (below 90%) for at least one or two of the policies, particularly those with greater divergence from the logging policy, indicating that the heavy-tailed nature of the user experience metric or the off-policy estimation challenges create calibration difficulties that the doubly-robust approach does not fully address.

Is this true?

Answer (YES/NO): NO